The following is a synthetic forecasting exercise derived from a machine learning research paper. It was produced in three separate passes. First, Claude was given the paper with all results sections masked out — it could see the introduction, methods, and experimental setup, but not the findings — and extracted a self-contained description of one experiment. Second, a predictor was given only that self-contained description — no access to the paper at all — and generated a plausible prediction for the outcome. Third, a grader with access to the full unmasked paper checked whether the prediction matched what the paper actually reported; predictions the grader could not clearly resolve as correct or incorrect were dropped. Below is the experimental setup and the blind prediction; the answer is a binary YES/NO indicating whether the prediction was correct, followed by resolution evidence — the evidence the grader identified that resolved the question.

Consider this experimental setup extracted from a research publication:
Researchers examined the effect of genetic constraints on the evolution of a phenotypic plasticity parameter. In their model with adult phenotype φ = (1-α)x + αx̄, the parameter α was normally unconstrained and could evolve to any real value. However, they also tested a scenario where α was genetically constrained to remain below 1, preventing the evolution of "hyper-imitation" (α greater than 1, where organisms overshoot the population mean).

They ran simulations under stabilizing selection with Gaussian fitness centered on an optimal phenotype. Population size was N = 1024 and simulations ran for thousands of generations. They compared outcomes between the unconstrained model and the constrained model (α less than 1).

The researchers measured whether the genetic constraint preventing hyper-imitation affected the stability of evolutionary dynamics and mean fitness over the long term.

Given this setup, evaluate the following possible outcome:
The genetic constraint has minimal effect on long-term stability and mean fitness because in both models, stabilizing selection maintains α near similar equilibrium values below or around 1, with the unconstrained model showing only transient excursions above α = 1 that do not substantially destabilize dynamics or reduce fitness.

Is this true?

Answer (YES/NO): NO